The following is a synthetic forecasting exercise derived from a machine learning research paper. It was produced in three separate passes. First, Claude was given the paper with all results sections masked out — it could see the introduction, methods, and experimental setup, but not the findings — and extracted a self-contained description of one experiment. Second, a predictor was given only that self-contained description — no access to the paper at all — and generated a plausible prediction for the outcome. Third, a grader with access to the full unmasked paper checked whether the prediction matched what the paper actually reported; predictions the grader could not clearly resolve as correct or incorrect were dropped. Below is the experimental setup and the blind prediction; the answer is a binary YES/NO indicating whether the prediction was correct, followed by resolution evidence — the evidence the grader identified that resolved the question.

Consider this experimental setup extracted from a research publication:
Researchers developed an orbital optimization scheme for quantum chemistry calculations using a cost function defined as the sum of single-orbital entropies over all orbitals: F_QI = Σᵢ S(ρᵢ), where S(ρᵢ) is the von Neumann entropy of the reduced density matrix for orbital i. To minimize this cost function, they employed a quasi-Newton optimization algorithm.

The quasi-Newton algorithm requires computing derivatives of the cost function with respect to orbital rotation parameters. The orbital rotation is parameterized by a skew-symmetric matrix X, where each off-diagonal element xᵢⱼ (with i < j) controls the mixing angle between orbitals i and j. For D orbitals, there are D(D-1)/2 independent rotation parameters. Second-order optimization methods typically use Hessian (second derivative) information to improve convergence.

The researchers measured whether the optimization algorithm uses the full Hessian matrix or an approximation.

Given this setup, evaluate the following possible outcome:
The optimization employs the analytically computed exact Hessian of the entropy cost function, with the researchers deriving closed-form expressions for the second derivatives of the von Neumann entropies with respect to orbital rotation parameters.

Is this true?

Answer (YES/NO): NO